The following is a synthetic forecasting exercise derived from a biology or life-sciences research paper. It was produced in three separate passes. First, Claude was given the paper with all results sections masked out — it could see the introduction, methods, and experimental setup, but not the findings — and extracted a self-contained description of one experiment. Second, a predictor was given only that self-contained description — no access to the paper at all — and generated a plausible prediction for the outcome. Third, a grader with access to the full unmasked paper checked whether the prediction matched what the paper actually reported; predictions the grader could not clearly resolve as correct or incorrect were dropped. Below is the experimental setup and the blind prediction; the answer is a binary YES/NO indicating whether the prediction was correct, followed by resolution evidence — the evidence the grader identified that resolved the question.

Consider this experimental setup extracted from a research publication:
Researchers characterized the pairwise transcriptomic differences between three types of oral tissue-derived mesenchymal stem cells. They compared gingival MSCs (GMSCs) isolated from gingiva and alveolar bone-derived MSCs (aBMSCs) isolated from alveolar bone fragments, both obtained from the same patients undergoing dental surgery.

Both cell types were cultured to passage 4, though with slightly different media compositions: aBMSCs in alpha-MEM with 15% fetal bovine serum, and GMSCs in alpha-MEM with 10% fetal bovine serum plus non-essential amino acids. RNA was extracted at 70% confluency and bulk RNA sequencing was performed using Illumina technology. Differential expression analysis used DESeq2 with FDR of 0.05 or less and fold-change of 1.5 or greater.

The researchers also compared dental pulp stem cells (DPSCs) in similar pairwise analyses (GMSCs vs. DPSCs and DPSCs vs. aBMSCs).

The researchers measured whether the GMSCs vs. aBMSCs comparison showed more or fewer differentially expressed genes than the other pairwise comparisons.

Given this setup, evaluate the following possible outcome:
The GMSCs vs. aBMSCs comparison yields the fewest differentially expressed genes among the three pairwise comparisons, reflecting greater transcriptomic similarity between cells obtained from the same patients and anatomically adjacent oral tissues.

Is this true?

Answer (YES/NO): YES